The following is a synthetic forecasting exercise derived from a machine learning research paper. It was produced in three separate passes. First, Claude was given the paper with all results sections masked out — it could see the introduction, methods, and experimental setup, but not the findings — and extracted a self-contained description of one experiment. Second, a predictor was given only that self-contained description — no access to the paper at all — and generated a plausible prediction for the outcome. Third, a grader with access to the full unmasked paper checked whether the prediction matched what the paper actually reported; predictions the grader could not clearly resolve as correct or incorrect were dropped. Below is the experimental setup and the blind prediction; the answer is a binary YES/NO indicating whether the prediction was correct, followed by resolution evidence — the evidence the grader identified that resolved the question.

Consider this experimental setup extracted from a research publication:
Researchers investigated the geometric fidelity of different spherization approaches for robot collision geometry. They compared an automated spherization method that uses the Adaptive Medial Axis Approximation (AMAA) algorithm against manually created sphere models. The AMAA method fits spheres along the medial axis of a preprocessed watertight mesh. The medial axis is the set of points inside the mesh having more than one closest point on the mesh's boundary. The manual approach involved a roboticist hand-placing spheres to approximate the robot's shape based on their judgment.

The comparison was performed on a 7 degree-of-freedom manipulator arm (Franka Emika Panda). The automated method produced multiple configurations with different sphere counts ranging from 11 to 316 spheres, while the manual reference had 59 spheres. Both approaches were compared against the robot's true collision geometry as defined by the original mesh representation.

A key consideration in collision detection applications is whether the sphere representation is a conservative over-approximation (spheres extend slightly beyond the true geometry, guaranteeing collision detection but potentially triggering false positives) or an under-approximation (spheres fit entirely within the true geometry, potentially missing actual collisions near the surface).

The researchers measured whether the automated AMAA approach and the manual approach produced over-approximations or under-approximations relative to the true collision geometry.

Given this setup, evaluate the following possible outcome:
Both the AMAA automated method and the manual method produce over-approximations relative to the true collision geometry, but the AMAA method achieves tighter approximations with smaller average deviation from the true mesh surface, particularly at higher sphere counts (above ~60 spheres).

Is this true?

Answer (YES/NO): NO